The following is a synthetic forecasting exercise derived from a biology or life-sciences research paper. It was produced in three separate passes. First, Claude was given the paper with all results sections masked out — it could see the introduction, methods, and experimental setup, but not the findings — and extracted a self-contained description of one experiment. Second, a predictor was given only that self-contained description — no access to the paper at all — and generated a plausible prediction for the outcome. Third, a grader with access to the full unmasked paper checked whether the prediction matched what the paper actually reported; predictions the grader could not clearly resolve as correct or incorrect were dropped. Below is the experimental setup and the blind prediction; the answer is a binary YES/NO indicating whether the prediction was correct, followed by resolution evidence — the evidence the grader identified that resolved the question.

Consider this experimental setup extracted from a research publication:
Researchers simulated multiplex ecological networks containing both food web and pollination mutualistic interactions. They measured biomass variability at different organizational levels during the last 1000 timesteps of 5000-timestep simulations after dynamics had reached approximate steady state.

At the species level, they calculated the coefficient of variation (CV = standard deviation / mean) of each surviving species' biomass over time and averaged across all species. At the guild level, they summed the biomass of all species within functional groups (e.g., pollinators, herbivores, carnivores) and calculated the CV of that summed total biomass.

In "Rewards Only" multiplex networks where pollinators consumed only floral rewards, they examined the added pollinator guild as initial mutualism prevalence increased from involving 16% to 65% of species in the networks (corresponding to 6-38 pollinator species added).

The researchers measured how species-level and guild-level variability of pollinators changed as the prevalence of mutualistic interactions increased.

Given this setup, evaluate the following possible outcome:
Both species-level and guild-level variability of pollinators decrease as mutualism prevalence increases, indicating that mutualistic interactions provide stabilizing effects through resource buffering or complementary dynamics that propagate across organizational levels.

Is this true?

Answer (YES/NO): YES